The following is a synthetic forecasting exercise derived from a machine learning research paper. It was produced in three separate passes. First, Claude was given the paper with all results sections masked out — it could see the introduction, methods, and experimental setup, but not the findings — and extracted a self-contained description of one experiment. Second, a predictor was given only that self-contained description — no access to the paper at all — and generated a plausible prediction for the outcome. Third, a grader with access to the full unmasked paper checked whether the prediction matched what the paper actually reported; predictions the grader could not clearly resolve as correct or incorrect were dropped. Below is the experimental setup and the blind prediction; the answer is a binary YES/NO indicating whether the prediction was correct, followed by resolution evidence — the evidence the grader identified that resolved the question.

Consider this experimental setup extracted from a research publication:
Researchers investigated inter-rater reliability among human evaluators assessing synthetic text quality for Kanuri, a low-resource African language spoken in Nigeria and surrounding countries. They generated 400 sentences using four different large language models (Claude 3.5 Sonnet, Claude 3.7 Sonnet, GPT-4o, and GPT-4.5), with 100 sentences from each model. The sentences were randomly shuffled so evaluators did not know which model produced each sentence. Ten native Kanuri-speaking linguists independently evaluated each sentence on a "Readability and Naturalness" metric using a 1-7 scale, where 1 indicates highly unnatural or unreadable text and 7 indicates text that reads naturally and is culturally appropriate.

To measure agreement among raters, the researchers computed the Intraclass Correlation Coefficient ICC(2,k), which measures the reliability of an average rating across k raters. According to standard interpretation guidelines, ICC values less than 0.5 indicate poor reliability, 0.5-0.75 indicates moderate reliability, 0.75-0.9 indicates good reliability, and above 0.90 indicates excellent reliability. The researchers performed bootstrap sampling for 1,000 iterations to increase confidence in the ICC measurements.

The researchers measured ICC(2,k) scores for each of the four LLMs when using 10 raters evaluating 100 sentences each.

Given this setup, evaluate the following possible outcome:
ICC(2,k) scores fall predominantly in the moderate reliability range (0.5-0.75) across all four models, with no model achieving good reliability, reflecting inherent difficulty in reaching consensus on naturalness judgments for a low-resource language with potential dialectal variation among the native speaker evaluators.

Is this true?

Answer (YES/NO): NO